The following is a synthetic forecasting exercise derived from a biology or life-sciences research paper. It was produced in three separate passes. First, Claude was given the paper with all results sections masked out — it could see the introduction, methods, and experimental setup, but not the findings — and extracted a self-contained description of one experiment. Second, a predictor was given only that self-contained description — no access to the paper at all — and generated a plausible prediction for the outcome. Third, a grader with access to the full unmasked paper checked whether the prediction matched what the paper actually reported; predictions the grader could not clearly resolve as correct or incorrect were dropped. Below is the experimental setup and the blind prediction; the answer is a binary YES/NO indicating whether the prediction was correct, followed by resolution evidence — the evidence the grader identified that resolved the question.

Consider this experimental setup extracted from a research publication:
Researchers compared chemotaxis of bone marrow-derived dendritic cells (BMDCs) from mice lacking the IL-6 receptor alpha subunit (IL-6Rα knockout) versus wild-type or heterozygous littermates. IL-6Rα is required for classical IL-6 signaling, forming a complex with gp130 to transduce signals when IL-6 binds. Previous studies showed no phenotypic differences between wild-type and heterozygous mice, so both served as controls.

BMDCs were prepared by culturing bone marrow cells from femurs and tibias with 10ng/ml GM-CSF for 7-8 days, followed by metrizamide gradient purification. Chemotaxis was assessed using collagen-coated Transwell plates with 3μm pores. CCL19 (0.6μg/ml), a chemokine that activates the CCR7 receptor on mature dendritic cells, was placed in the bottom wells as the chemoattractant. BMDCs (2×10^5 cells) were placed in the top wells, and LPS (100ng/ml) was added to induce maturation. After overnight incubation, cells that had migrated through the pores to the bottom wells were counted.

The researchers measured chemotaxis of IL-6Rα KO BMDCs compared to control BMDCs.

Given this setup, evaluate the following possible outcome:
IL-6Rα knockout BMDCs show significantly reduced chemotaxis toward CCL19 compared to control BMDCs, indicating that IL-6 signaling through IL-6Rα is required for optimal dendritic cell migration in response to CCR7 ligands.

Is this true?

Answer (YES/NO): YES